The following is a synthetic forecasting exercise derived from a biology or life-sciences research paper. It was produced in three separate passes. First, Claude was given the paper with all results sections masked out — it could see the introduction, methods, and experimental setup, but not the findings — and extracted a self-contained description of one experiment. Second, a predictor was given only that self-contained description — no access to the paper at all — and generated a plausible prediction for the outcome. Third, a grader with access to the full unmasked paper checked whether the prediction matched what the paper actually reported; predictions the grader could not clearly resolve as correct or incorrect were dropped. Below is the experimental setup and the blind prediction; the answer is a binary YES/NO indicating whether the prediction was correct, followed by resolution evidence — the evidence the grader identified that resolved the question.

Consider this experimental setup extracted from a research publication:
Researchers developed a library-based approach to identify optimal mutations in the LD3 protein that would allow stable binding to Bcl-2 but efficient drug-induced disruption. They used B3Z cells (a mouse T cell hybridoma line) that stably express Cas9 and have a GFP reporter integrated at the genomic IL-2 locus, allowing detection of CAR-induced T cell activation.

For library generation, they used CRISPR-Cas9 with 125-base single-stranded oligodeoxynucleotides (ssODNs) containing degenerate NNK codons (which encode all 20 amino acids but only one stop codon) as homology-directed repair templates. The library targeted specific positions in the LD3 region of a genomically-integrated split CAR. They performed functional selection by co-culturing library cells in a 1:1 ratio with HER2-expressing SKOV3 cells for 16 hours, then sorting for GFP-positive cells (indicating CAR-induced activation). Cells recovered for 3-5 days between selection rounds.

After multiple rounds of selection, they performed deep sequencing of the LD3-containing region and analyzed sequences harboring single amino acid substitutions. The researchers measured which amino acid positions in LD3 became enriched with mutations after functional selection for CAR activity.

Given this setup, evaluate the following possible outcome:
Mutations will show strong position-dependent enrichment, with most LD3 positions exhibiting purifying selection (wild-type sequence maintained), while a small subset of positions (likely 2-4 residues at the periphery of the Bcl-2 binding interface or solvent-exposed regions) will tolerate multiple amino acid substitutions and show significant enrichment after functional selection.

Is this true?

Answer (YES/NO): NO